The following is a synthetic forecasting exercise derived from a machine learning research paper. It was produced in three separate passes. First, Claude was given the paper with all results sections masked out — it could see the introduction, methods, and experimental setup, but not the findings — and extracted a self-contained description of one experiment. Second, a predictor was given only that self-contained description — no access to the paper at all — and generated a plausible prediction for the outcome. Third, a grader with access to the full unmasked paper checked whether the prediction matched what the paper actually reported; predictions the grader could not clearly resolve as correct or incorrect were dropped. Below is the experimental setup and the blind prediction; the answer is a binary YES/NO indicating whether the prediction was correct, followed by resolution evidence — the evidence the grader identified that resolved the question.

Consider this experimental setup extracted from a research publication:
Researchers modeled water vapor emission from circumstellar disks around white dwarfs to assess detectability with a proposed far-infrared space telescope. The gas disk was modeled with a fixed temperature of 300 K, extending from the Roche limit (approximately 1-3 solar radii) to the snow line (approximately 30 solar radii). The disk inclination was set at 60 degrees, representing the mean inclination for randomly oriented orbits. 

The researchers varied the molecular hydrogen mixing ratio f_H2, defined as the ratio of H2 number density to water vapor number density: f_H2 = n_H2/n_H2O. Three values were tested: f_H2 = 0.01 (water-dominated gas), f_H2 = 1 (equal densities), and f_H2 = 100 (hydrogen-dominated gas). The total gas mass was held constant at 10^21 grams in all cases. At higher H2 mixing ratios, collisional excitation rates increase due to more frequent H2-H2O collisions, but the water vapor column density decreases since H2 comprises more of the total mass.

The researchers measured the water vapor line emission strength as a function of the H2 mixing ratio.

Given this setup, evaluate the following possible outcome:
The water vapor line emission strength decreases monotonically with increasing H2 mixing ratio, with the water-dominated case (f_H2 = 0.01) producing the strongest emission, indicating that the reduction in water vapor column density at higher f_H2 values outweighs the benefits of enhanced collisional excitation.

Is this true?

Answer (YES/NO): NO